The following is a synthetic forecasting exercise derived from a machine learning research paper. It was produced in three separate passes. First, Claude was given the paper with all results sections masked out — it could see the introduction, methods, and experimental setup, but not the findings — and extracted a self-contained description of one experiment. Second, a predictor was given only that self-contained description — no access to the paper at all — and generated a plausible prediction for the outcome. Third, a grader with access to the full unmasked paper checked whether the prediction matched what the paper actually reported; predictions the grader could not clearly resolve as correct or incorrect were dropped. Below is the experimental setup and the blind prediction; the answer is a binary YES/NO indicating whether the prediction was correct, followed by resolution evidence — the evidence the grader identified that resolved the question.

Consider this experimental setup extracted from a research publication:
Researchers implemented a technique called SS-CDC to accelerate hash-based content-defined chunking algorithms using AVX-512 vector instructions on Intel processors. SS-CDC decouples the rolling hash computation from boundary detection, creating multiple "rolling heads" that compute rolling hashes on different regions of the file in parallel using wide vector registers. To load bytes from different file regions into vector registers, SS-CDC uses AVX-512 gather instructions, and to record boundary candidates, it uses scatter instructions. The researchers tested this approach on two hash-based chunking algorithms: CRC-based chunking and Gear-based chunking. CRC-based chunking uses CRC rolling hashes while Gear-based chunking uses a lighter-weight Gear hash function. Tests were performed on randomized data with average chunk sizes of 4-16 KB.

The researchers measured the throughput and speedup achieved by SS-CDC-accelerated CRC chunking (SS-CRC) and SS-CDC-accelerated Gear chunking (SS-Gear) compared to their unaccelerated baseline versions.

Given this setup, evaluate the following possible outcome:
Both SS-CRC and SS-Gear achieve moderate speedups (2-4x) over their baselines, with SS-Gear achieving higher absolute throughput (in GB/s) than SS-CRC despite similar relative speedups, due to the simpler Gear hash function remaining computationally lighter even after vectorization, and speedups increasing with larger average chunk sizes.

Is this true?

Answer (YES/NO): NO